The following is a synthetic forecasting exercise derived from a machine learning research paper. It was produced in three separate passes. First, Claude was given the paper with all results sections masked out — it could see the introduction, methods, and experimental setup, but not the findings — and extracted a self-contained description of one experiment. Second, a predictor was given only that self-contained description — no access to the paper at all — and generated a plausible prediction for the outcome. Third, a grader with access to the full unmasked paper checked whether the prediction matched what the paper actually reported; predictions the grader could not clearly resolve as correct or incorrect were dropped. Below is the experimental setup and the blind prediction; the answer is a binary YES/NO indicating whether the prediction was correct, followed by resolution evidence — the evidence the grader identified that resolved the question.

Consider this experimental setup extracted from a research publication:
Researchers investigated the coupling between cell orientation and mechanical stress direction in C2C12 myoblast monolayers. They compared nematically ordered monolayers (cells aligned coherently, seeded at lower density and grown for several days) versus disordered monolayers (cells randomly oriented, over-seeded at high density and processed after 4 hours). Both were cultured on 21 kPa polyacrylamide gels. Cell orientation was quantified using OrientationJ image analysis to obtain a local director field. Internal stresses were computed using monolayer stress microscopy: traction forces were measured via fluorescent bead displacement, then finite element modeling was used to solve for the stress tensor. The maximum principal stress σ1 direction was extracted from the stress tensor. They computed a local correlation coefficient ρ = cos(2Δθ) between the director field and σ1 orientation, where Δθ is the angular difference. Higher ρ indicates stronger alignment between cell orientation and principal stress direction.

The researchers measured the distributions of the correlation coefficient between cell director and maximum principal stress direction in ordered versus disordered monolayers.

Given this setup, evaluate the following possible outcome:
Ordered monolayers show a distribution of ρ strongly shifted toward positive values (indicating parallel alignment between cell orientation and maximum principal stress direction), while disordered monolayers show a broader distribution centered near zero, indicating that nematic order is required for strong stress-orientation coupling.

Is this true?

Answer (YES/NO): YES